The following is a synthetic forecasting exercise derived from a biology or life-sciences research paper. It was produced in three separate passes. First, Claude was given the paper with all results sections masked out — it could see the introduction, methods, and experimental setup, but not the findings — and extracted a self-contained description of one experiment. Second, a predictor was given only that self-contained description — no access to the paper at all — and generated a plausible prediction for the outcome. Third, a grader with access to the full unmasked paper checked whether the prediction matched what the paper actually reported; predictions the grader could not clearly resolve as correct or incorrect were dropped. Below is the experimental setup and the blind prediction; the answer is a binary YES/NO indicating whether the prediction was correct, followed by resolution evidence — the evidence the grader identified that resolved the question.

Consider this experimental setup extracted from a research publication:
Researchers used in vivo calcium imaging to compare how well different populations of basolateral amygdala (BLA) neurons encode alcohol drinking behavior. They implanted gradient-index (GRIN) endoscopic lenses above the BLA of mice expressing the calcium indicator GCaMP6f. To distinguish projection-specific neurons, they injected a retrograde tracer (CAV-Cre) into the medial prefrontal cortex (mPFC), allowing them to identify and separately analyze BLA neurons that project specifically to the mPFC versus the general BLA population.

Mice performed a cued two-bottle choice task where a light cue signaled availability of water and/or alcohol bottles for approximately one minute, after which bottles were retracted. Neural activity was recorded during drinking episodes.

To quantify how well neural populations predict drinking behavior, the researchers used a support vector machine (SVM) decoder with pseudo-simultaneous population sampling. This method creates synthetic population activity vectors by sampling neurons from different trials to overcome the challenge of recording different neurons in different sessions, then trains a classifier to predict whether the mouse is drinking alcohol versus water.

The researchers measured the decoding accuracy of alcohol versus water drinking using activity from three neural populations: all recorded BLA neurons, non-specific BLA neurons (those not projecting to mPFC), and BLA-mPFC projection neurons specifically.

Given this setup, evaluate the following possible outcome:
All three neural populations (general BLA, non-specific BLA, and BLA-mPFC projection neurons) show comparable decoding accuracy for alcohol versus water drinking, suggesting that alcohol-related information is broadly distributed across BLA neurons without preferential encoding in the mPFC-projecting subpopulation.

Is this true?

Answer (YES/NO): NO